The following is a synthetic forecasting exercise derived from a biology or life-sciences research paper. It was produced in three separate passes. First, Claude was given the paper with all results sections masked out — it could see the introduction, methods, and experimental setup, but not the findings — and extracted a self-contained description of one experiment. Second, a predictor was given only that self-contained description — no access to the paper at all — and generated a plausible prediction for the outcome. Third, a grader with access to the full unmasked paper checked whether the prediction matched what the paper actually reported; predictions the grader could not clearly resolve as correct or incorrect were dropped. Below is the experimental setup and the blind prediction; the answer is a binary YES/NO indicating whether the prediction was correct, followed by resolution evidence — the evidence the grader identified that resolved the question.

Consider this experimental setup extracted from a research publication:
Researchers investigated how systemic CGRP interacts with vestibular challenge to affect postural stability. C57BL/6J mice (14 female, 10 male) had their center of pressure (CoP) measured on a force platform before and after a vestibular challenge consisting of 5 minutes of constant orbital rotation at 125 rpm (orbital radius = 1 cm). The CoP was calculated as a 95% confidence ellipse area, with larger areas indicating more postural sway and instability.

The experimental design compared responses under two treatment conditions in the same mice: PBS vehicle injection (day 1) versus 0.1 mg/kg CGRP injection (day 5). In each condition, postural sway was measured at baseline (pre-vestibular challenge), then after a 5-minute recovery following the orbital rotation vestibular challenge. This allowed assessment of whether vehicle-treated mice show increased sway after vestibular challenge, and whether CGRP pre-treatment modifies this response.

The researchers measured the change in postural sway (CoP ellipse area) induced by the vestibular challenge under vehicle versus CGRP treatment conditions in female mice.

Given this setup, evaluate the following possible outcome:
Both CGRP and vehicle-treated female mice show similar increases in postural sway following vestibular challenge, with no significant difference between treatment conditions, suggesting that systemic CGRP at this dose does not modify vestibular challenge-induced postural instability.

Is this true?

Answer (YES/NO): NO